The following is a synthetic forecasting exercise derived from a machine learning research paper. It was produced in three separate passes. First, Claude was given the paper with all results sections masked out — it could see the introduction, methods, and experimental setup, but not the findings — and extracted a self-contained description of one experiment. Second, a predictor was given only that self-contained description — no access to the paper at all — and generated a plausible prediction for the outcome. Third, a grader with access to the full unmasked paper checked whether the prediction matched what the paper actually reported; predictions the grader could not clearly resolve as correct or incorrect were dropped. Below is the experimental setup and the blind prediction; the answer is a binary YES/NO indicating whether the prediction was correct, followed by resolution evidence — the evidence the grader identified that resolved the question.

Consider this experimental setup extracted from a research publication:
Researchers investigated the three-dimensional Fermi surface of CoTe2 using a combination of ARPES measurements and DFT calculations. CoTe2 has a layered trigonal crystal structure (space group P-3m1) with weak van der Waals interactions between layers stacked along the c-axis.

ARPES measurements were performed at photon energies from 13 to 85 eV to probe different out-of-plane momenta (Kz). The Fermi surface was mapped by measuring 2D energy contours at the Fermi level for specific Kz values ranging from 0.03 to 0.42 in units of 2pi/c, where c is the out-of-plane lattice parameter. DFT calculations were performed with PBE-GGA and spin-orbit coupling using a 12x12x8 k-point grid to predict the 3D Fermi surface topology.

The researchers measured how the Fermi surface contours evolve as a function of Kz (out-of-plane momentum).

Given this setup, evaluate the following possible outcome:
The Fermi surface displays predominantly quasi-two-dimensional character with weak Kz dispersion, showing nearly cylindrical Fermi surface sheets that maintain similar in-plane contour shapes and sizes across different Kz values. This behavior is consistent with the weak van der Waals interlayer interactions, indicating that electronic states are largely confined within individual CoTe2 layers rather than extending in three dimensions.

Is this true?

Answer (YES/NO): NO